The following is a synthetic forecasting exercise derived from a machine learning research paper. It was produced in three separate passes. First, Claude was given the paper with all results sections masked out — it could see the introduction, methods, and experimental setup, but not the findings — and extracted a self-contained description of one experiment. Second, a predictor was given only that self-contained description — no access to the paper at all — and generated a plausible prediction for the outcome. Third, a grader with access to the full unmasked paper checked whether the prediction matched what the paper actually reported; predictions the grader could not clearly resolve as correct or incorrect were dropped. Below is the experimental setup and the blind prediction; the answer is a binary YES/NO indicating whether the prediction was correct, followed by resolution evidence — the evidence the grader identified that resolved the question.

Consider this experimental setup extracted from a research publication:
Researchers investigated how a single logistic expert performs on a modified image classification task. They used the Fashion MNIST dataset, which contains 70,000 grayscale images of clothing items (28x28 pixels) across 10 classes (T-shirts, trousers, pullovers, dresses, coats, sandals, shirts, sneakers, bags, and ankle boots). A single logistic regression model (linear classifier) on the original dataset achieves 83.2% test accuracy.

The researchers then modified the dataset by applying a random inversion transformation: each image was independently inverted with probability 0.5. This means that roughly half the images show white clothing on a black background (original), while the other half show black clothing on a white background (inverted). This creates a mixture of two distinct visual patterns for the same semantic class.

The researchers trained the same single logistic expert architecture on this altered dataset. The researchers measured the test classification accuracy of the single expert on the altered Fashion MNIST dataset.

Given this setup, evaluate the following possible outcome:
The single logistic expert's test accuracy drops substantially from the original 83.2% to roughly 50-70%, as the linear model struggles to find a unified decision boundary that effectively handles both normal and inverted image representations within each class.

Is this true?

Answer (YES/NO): NO